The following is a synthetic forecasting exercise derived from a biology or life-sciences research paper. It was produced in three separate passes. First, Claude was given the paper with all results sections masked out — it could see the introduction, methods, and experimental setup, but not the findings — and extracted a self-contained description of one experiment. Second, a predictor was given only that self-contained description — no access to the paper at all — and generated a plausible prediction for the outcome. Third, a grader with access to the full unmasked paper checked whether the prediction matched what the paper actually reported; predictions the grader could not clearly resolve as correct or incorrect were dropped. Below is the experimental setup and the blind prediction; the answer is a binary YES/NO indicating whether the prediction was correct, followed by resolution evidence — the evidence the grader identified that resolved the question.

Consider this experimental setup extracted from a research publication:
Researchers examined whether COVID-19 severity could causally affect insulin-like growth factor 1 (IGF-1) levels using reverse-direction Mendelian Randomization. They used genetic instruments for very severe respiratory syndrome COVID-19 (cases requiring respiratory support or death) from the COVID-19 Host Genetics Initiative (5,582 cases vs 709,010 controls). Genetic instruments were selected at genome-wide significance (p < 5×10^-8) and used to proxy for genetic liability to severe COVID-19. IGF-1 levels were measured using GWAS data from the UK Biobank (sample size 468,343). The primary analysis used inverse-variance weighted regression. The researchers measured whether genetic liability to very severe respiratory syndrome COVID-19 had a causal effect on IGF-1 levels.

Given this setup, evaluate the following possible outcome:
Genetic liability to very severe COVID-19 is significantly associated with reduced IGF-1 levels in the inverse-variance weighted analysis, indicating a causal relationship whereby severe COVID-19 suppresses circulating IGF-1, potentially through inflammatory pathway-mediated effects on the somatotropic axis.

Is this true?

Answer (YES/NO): NO